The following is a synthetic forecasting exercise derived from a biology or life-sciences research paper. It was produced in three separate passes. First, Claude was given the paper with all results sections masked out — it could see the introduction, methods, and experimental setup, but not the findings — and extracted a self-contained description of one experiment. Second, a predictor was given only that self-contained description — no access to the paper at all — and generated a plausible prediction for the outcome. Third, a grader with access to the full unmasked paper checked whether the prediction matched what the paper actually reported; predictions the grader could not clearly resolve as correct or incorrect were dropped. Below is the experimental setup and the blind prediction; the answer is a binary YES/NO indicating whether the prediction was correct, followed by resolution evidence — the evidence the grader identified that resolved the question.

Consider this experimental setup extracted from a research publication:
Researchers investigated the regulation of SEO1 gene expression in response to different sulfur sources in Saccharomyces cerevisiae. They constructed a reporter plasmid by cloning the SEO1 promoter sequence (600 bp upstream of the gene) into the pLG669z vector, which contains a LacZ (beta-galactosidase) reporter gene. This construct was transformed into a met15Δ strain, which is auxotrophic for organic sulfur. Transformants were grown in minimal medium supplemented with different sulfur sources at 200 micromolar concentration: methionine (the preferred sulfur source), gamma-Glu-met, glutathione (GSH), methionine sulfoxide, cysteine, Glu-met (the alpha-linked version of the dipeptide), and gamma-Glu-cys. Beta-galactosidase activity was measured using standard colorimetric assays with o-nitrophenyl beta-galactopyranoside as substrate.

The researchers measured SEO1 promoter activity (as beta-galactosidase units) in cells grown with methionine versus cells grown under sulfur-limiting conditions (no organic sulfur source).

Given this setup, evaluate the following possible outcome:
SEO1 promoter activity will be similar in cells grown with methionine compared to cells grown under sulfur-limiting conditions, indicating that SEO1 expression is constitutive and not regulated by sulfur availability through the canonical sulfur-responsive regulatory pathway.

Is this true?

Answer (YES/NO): NO